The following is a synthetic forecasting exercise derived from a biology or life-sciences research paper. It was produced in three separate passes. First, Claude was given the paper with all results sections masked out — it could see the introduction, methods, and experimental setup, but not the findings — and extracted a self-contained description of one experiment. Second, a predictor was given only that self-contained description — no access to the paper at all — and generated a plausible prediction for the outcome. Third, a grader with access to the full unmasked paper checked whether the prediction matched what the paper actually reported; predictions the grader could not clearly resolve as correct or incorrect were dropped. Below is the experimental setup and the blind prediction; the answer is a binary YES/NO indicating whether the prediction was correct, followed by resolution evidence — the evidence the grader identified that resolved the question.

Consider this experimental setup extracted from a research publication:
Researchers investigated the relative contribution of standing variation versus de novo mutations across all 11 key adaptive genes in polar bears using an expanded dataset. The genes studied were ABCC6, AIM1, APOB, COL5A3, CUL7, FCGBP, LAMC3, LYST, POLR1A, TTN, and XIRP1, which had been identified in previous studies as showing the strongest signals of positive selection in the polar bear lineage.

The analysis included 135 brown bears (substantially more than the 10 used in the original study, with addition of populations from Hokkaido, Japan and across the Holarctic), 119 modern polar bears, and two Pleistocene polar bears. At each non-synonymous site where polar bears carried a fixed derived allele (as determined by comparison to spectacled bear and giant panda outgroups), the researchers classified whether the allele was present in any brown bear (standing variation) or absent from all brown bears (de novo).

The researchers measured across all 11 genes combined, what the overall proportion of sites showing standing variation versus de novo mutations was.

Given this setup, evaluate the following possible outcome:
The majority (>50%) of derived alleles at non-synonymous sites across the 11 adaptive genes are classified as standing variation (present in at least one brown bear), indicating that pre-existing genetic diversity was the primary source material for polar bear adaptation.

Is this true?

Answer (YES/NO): YES